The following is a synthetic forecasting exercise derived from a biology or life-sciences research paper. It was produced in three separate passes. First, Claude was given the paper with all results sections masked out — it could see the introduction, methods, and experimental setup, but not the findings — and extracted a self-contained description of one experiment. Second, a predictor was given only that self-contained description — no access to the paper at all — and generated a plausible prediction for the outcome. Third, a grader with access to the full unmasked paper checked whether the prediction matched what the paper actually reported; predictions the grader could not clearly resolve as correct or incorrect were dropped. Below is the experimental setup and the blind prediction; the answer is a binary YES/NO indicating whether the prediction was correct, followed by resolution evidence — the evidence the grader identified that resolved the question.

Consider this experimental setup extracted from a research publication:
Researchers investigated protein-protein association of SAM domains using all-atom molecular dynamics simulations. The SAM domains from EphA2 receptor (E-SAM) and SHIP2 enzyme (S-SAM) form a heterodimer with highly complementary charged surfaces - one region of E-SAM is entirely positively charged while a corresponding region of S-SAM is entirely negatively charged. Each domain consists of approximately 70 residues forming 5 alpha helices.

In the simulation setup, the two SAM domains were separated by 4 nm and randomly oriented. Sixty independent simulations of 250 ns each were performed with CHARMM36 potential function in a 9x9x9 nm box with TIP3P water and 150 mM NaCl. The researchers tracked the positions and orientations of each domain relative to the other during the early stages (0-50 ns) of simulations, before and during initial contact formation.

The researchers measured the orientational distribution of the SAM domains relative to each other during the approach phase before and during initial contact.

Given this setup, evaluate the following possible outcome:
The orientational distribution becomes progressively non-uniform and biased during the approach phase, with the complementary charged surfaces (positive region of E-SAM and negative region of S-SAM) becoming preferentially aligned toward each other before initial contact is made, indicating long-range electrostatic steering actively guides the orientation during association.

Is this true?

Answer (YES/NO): YES